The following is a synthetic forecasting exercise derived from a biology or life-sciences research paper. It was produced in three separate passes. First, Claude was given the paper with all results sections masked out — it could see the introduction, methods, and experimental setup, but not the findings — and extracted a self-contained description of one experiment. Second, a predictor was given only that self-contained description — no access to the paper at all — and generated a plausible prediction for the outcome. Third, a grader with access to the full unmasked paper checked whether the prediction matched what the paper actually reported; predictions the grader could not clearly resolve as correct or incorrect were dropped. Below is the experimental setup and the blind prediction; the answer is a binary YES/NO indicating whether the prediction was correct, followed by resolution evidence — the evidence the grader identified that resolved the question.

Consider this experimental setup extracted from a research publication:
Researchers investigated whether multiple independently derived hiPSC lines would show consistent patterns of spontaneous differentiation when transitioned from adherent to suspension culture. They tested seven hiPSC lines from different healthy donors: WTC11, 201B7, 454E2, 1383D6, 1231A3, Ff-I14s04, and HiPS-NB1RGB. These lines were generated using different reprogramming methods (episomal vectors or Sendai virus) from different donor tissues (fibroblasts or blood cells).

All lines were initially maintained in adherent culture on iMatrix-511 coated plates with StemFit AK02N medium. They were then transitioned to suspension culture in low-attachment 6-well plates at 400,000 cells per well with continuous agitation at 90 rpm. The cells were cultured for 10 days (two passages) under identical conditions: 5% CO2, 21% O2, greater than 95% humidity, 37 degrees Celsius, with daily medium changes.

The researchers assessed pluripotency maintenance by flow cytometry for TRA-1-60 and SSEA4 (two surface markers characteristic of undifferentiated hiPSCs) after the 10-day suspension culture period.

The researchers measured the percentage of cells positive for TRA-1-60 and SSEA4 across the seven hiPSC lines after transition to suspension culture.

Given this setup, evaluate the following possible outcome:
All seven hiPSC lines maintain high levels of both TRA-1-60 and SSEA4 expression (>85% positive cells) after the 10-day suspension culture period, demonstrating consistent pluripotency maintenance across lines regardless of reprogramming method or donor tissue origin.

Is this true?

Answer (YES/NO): NO